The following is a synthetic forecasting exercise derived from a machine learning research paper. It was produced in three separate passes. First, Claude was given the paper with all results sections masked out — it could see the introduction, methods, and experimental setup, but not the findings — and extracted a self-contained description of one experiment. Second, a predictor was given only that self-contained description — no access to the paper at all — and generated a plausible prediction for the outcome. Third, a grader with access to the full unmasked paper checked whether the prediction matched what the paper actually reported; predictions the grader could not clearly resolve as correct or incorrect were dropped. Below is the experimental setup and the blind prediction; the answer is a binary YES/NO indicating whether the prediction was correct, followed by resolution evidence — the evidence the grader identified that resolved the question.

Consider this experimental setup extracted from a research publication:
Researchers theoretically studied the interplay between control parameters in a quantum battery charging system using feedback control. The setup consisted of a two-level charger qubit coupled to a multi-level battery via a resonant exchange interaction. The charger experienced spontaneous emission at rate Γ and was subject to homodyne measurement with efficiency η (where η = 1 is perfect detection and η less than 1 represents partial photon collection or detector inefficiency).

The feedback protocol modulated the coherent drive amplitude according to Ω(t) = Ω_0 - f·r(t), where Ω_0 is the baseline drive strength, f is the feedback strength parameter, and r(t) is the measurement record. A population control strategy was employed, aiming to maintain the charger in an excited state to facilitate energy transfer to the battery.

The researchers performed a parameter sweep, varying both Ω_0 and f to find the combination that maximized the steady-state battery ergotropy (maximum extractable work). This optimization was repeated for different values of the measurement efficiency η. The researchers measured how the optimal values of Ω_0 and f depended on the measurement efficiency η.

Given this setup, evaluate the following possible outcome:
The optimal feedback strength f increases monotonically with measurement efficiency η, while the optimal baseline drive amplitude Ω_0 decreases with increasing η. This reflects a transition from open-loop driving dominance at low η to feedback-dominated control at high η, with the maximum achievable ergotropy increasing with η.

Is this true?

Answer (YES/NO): NO